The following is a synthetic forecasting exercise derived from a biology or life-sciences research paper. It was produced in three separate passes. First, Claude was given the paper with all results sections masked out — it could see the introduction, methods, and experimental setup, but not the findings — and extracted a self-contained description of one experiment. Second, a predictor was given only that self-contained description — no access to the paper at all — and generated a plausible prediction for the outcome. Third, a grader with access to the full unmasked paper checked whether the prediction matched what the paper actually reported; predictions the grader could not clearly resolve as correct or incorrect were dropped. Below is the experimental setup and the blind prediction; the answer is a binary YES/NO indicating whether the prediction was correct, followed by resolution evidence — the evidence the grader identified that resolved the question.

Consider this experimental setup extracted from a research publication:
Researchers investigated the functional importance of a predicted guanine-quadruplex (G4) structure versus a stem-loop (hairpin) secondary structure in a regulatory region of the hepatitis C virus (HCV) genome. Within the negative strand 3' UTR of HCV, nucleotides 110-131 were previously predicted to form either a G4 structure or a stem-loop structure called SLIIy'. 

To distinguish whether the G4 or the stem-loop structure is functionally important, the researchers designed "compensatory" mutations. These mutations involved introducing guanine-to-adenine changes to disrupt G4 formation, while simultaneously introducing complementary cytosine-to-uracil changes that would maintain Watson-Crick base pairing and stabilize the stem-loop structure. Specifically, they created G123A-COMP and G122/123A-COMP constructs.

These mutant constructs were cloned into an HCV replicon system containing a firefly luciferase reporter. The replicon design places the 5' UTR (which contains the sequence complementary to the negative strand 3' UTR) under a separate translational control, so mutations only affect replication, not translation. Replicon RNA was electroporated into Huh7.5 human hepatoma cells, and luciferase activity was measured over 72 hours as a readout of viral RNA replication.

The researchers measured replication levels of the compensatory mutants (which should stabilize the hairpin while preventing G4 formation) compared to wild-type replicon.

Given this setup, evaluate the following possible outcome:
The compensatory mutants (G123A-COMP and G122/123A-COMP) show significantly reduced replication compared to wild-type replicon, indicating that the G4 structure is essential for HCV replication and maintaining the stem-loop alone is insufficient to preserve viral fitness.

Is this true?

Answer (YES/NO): YES